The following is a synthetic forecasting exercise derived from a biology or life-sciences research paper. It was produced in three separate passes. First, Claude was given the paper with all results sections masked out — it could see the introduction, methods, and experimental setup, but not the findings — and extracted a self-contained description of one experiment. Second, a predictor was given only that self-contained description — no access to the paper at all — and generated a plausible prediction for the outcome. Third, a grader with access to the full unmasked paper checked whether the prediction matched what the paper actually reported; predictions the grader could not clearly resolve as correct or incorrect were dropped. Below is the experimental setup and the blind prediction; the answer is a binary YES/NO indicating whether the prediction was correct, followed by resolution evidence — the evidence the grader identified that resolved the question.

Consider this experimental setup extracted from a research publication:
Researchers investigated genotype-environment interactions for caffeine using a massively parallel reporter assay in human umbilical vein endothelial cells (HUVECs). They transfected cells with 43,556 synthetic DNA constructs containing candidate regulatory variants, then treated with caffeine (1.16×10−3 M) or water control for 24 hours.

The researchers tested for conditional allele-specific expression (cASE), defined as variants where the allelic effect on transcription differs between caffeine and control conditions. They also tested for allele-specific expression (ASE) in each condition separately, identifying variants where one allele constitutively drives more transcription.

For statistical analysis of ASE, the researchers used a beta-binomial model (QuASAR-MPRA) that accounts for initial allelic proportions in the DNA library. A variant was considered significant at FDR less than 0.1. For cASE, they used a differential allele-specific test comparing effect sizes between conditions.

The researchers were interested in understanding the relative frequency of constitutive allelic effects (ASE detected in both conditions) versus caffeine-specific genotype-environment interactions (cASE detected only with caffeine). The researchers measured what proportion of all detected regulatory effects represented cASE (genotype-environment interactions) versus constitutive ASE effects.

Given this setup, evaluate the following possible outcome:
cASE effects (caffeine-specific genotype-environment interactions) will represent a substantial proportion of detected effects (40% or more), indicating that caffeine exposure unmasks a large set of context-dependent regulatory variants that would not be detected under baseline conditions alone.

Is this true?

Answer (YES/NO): YES